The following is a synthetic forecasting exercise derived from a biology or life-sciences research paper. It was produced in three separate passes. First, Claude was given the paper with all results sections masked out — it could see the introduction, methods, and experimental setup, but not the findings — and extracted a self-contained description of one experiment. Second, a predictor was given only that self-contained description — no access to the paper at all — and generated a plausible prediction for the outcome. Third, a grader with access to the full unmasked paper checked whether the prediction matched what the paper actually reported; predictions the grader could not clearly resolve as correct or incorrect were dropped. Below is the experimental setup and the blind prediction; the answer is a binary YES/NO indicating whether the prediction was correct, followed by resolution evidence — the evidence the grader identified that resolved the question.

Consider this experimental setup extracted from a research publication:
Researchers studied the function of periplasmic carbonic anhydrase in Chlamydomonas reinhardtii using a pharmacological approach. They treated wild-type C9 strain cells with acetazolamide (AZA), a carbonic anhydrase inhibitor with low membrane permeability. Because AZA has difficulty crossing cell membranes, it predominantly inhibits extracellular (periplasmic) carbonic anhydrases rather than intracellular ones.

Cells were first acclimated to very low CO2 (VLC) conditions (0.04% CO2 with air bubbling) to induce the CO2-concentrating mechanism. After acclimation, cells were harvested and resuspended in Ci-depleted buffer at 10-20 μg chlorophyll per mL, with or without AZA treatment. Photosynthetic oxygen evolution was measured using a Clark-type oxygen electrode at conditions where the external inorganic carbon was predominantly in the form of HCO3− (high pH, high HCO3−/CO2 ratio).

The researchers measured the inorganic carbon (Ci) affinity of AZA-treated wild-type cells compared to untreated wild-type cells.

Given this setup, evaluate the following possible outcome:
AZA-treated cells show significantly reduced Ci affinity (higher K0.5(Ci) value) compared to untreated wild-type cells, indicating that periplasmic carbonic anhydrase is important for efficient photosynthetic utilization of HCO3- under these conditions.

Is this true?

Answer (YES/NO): YES